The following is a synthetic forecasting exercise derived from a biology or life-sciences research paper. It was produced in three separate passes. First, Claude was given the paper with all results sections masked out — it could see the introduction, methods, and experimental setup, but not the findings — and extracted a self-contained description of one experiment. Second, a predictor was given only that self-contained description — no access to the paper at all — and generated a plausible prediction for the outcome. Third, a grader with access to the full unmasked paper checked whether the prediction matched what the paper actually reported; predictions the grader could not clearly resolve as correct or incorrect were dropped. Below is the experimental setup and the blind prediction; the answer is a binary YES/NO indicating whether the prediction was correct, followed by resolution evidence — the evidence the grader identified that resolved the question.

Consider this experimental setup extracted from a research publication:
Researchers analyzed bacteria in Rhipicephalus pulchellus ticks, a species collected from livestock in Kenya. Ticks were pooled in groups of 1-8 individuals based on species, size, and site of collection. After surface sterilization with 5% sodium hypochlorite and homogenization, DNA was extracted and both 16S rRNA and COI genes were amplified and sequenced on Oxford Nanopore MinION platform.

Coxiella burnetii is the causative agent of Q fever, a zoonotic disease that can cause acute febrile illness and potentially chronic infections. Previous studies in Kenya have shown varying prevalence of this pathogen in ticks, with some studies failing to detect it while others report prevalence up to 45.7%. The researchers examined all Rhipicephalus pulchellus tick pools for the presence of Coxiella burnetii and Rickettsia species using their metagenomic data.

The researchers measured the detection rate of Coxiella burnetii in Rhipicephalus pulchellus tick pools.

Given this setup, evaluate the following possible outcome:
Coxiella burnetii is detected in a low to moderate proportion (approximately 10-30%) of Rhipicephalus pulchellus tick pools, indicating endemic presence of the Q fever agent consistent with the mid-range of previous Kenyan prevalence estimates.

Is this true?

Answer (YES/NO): NO